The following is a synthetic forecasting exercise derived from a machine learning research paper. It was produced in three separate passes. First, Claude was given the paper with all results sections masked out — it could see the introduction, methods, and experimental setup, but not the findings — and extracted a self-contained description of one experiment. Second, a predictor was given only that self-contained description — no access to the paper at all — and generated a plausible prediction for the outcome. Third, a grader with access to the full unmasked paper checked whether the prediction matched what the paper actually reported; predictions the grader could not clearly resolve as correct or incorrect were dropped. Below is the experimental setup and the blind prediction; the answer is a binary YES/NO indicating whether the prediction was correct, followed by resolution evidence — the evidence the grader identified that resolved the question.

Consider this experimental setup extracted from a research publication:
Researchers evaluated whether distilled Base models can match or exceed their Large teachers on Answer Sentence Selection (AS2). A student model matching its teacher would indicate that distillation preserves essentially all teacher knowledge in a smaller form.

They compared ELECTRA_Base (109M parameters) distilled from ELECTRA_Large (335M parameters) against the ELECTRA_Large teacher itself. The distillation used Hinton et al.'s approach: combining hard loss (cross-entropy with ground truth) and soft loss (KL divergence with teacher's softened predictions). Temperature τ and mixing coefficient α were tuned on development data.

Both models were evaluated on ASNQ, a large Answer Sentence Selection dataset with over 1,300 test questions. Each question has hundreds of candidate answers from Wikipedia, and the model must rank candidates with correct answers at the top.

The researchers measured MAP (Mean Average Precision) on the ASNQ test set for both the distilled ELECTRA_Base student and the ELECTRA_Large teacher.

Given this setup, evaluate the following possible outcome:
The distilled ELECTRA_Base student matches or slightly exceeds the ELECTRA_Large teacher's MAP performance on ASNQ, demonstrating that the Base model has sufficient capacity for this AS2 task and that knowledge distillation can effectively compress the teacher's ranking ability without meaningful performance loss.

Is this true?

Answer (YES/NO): NO